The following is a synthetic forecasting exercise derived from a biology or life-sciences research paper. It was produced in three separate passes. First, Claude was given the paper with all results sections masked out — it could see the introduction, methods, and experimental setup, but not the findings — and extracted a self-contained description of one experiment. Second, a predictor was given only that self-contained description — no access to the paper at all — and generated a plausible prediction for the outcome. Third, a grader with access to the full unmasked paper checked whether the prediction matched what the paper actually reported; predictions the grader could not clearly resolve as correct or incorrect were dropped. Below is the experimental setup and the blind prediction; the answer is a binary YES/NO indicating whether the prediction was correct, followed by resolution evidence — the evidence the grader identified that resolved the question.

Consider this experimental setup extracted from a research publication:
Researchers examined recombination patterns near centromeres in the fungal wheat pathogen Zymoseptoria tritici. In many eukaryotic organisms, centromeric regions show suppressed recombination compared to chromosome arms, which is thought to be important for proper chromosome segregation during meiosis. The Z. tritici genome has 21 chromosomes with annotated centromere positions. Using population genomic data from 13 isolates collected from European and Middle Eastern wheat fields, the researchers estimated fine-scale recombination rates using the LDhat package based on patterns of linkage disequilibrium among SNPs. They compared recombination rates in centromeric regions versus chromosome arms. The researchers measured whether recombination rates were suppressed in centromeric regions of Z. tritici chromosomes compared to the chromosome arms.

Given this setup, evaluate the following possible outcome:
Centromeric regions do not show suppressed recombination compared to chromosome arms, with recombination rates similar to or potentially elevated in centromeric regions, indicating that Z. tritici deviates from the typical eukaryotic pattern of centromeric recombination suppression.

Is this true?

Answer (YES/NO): YES